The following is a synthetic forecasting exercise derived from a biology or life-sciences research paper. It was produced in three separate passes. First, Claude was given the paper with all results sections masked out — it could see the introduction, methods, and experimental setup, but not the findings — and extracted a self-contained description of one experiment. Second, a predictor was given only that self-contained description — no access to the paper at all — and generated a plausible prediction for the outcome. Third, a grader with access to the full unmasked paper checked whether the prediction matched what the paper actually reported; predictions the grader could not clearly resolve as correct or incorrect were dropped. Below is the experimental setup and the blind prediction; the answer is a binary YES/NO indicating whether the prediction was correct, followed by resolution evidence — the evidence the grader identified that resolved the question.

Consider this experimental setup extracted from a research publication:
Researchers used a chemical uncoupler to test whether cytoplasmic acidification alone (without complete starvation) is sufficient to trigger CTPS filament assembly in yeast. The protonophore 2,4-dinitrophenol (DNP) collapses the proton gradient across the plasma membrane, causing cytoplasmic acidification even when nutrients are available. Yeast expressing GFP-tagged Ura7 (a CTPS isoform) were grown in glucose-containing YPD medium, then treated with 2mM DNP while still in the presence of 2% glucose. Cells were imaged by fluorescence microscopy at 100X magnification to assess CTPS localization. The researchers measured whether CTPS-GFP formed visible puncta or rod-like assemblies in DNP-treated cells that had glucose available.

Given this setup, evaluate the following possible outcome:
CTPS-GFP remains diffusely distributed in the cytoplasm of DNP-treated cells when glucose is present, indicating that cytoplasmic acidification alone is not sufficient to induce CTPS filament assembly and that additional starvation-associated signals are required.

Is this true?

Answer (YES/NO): NO